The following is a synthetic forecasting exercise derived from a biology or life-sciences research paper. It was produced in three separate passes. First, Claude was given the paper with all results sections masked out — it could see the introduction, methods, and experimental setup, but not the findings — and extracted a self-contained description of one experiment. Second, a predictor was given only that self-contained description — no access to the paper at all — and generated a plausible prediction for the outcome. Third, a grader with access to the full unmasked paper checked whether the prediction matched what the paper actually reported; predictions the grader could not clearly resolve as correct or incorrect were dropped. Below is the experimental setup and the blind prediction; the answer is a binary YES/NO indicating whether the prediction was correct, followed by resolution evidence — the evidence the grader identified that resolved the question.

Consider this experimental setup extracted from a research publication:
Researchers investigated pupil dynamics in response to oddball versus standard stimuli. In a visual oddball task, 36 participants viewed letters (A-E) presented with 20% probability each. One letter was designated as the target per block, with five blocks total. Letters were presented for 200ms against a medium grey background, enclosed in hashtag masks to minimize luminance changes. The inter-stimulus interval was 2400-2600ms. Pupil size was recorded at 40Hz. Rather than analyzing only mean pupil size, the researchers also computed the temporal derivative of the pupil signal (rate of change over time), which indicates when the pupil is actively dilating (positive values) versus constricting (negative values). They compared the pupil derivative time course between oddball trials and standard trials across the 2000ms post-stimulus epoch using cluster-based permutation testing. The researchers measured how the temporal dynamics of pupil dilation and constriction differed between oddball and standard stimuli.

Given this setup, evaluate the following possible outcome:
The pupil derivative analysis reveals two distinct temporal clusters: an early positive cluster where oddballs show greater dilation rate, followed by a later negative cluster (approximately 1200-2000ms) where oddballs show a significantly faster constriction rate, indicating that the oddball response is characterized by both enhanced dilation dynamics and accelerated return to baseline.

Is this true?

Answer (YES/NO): NO